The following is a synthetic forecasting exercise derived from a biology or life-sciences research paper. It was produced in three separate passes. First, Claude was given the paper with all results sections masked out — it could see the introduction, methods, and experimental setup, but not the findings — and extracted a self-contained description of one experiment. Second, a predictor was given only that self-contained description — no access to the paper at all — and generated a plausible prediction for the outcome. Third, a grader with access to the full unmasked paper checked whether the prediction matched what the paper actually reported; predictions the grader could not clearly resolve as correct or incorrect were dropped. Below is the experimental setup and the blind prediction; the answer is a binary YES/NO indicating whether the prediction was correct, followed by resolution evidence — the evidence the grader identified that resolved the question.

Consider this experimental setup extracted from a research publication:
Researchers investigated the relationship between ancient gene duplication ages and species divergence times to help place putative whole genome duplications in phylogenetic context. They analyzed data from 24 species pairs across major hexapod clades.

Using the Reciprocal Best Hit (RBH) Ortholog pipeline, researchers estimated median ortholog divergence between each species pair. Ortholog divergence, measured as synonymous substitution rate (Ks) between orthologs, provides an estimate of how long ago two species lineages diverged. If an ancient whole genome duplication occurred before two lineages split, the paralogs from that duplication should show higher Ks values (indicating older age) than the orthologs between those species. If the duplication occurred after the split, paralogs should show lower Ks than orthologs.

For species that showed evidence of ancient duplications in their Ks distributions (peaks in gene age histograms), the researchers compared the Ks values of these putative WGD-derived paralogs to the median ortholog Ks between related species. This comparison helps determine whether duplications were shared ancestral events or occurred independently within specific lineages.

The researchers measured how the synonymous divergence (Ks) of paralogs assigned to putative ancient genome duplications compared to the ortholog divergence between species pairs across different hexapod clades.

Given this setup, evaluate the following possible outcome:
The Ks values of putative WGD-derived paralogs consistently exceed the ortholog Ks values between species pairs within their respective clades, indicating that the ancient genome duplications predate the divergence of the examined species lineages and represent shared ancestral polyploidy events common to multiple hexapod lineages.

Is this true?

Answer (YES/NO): NO